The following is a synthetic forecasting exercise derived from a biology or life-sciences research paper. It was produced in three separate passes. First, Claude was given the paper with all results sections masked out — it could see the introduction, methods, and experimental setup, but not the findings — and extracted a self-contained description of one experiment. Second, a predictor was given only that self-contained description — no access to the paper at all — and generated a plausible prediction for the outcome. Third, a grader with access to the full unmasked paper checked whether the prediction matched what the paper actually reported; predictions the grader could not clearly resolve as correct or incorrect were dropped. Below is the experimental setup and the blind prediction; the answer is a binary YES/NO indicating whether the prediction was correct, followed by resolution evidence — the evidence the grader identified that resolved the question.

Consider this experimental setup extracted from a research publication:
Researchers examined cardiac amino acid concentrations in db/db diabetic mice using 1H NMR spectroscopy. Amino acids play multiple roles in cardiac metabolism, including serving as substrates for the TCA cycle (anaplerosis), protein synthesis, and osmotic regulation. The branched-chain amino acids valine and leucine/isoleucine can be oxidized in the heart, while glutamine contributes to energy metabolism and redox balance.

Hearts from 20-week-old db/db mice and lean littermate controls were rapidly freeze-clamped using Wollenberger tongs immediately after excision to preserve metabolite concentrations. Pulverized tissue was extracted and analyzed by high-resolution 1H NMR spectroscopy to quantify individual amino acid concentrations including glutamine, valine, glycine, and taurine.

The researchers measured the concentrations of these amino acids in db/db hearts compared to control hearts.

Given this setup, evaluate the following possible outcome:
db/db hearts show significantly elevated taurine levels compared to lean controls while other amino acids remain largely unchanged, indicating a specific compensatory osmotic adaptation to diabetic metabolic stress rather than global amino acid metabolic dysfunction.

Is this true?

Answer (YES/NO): NO